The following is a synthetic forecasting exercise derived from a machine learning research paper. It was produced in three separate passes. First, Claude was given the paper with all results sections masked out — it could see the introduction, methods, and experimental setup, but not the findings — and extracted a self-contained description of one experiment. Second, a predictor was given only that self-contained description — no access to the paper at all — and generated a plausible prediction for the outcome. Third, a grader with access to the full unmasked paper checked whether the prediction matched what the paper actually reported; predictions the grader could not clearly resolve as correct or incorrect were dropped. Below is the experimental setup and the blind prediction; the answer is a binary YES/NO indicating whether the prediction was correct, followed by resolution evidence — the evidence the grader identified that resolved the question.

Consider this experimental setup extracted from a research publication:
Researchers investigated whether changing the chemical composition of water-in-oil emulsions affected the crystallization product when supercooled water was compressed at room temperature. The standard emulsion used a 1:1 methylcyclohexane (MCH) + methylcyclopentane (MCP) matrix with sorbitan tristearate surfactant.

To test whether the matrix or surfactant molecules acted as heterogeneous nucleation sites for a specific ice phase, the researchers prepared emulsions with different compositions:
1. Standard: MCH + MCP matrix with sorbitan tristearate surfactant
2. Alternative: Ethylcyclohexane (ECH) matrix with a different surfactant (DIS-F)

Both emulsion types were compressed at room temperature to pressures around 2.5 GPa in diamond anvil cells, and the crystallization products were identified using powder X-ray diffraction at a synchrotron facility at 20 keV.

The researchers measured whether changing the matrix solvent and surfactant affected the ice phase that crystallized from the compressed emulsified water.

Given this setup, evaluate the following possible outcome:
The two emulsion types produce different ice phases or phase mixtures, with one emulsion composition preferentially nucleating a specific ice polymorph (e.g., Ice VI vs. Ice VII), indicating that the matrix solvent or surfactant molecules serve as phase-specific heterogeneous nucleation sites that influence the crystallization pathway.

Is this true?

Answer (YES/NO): NO